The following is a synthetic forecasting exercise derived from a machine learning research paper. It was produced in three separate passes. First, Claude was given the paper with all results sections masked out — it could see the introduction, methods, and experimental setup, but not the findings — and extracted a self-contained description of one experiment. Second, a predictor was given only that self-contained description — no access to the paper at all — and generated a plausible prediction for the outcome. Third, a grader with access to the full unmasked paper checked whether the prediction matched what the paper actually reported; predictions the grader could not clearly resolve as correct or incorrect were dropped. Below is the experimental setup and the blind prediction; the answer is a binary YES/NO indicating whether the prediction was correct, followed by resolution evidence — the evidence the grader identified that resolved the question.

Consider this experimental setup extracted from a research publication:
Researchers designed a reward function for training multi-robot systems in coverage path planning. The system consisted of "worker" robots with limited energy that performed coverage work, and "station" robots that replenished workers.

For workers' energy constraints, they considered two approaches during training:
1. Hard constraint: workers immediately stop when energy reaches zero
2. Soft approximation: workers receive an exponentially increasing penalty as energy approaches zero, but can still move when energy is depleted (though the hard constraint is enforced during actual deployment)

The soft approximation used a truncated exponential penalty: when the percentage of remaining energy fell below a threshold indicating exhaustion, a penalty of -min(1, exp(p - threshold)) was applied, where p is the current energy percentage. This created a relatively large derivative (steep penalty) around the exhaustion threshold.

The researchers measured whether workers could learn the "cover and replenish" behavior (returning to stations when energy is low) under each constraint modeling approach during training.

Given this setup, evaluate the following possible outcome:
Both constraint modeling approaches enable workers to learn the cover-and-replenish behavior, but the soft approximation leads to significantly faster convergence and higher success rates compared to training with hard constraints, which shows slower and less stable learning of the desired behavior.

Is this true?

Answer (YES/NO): NO